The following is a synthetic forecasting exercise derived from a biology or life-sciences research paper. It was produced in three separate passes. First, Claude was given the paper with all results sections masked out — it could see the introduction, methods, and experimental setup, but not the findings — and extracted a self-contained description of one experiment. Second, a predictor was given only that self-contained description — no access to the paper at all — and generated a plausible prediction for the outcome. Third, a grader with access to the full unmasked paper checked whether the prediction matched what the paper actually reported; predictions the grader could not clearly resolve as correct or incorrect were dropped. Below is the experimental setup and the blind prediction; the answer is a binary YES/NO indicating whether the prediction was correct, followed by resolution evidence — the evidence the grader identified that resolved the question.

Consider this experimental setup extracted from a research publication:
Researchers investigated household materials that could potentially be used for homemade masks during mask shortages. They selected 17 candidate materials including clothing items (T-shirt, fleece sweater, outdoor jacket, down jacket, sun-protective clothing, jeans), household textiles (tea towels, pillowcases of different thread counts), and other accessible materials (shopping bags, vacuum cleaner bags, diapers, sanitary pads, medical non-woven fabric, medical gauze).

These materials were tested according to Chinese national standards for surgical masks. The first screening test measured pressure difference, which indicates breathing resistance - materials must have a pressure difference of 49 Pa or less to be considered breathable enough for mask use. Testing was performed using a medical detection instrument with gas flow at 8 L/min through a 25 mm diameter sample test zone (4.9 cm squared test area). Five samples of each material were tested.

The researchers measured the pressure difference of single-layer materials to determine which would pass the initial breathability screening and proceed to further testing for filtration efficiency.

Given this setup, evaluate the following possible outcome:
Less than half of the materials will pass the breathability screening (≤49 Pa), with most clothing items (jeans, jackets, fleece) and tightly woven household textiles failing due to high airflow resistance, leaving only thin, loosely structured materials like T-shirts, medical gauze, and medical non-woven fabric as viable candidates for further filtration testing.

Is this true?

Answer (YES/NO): NO